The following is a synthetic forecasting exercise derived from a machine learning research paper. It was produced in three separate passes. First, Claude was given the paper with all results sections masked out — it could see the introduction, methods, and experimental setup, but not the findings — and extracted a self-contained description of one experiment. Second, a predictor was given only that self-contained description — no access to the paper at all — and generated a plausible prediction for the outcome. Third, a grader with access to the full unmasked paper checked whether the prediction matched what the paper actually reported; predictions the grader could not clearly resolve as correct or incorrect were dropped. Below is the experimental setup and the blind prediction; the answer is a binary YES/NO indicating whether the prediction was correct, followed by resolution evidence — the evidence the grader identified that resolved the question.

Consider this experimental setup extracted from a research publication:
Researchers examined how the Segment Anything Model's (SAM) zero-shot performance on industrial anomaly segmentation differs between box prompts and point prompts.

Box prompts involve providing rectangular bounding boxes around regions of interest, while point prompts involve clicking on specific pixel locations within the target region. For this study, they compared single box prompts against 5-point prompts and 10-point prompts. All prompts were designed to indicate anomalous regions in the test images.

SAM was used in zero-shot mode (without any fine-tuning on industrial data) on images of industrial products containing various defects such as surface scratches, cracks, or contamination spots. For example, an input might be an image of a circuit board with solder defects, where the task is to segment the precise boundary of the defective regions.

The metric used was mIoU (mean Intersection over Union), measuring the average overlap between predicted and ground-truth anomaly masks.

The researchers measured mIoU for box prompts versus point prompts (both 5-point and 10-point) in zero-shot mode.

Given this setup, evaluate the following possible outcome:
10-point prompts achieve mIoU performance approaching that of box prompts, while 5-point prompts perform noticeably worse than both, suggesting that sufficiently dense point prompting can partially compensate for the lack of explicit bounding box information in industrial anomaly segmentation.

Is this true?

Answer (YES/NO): NO